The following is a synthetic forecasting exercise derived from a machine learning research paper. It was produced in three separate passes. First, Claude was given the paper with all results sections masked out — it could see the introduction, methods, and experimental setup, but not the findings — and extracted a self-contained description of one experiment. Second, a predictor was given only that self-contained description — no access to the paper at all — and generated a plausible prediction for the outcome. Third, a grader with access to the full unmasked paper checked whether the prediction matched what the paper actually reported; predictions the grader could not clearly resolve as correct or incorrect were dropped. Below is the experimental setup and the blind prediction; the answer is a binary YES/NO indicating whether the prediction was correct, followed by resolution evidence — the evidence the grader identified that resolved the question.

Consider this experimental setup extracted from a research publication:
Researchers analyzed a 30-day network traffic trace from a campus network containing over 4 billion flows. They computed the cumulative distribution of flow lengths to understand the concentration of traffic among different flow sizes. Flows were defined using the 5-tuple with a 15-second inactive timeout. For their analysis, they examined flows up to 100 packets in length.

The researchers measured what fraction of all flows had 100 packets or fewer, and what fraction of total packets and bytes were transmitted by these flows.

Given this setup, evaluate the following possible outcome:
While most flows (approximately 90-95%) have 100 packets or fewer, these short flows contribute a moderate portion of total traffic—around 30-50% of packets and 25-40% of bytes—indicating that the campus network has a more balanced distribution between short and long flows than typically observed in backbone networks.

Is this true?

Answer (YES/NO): NO